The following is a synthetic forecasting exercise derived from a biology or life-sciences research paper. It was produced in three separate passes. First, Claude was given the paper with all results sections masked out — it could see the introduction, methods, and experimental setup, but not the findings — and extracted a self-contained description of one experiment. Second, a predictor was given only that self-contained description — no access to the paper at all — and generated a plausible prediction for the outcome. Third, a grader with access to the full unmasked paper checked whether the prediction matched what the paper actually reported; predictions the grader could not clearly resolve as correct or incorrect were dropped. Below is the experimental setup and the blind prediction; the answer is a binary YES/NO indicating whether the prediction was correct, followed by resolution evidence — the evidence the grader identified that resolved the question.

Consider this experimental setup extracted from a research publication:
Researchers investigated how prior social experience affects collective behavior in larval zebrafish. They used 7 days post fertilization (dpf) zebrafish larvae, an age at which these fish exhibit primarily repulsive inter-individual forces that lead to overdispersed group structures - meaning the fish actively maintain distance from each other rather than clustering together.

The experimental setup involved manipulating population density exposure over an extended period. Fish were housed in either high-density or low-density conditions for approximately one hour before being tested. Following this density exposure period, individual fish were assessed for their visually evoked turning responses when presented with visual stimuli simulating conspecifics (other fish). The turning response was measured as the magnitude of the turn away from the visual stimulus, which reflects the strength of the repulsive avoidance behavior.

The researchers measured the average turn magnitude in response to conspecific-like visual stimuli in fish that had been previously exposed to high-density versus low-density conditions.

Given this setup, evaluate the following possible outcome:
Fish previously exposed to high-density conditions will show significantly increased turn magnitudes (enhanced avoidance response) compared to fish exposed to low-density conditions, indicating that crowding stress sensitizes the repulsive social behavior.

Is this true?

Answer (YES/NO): NO